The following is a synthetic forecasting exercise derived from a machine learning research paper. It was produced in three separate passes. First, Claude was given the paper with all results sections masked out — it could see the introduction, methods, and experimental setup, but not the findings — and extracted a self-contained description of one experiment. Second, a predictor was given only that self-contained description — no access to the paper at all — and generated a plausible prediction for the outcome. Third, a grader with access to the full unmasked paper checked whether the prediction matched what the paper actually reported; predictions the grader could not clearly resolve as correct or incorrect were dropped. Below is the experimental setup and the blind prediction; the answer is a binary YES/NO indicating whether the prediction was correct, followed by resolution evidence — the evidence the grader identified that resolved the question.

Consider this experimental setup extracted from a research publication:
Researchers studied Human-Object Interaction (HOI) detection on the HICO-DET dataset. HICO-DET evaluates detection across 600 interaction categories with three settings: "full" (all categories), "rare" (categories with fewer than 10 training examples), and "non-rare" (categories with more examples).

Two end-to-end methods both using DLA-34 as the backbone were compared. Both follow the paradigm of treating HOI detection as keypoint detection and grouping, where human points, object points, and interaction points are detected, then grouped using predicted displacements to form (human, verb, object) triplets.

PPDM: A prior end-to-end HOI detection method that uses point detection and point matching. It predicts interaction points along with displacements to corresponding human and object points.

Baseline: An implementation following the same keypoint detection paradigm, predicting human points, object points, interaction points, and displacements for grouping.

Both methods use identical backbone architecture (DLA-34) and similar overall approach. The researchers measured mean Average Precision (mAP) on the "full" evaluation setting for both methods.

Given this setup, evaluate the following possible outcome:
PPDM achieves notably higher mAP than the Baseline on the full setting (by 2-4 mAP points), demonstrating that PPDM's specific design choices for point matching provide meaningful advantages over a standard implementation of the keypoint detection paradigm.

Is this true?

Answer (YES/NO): NO